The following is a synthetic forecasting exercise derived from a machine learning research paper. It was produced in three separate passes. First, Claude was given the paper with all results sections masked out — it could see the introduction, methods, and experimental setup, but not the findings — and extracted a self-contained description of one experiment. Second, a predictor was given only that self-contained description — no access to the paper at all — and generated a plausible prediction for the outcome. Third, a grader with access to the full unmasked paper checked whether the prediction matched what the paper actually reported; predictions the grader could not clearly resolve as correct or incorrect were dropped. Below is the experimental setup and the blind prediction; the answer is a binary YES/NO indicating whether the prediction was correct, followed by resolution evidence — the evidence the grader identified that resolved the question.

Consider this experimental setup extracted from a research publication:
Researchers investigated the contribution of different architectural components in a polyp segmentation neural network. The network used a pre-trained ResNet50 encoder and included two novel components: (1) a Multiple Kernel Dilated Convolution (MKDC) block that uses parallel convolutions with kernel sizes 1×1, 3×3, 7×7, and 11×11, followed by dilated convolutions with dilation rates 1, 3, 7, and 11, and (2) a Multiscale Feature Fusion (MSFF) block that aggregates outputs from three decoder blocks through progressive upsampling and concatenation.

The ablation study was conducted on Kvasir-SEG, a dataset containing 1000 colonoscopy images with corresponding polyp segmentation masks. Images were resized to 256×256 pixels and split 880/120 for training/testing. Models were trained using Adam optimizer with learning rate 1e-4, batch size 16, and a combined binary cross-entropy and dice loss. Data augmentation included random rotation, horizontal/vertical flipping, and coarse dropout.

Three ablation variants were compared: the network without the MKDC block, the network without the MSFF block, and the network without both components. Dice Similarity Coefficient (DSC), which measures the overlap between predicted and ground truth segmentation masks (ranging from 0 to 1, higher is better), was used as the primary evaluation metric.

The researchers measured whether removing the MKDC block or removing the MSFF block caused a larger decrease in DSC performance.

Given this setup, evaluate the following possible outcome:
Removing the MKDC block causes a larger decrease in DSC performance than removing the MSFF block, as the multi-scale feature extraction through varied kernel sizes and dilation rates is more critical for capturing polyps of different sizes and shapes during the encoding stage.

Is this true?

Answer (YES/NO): NO